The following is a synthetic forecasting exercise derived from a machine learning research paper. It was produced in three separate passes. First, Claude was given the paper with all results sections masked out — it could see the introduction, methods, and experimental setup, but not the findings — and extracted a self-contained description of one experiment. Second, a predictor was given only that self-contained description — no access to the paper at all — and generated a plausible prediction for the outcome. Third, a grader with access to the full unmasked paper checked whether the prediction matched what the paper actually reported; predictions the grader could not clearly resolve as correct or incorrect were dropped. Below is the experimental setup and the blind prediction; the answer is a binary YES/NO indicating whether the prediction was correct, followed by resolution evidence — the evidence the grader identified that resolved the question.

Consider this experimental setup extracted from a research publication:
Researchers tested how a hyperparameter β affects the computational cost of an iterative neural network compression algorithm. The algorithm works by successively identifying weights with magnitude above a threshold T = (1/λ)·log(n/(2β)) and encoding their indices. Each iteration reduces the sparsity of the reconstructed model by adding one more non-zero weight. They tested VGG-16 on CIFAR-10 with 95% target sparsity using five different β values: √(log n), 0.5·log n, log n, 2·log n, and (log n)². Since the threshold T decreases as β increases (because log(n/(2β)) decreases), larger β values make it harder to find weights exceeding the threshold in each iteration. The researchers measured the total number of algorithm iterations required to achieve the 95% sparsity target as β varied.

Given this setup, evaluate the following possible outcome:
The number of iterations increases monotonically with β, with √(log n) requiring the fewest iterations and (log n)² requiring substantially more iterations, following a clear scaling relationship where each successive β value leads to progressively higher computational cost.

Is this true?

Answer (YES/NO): NO